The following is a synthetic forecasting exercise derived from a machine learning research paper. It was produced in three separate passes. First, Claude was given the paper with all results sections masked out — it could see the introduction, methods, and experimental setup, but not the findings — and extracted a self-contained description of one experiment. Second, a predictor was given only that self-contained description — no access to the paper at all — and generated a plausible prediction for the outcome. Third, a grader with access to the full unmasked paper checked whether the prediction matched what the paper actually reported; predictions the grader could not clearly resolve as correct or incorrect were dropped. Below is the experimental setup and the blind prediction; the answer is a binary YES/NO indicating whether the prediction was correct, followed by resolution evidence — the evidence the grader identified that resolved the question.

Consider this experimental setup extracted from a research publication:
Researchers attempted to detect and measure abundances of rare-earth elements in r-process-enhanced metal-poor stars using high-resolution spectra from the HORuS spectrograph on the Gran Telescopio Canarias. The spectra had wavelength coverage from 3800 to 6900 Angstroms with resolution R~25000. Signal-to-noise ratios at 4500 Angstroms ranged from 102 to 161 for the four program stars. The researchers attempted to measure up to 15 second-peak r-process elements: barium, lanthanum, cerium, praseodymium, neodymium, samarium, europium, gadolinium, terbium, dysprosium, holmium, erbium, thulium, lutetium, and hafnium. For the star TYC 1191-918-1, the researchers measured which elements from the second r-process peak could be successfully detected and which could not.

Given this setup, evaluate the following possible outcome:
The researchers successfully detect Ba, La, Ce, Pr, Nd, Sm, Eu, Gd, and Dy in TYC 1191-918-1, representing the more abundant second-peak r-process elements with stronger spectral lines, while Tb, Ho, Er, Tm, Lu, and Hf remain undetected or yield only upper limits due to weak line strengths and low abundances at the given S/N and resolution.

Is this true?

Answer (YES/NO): NO